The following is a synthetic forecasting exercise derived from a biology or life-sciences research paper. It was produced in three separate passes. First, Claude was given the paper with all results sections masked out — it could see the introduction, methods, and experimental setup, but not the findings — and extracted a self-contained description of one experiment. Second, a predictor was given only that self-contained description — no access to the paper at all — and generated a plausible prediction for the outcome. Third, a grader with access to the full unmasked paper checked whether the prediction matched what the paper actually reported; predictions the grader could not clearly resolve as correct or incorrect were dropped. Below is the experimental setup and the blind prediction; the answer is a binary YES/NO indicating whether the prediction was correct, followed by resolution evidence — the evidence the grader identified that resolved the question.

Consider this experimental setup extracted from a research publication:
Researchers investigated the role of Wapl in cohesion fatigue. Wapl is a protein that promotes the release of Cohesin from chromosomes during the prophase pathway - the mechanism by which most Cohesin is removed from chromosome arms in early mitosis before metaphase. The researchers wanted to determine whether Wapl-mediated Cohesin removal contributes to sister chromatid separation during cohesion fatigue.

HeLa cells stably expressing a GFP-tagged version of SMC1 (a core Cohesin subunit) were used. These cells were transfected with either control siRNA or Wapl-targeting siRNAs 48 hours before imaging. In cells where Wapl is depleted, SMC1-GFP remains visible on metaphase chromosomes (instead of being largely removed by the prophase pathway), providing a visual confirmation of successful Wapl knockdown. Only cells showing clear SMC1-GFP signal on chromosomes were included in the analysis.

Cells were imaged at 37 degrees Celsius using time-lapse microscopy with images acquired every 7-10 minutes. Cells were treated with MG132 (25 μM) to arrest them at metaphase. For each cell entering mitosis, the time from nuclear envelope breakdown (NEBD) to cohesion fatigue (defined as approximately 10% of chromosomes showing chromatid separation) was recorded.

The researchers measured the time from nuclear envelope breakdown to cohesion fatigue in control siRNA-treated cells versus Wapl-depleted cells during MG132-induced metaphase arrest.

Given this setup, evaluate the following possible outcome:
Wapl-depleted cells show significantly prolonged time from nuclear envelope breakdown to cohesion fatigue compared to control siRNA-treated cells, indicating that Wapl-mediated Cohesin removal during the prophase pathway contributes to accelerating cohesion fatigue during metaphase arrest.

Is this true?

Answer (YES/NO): YES